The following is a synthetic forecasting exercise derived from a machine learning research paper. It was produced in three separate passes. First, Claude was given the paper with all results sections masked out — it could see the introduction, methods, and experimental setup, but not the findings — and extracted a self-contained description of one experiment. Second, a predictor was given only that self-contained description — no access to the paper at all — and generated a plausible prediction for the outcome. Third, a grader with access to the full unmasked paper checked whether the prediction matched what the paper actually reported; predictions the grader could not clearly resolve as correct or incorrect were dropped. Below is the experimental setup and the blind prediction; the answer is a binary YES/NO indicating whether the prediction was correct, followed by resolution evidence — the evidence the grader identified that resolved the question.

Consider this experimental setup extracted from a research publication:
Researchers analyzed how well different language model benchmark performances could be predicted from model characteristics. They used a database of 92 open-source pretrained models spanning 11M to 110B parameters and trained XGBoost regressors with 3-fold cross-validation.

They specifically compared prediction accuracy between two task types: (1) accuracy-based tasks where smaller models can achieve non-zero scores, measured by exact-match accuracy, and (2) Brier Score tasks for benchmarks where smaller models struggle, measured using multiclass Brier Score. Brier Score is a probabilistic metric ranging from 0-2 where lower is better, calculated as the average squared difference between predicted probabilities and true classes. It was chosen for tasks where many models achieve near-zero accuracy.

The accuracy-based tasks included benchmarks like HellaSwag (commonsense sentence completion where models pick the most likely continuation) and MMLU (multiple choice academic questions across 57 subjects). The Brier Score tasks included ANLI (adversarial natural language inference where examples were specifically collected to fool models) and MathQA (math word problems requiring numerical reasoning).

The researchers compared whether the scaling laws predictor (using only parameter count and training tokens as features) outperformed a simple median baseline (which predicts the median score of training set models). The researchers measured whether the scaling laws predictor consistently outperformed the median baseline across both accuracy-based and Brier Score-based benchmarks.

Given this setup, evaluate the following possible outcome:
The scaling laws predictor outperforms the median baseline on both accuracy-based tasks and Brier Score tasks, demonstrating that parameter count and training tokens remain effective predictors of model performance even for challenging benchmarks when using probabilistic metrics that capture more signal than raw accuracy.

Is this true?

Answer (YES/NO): NO